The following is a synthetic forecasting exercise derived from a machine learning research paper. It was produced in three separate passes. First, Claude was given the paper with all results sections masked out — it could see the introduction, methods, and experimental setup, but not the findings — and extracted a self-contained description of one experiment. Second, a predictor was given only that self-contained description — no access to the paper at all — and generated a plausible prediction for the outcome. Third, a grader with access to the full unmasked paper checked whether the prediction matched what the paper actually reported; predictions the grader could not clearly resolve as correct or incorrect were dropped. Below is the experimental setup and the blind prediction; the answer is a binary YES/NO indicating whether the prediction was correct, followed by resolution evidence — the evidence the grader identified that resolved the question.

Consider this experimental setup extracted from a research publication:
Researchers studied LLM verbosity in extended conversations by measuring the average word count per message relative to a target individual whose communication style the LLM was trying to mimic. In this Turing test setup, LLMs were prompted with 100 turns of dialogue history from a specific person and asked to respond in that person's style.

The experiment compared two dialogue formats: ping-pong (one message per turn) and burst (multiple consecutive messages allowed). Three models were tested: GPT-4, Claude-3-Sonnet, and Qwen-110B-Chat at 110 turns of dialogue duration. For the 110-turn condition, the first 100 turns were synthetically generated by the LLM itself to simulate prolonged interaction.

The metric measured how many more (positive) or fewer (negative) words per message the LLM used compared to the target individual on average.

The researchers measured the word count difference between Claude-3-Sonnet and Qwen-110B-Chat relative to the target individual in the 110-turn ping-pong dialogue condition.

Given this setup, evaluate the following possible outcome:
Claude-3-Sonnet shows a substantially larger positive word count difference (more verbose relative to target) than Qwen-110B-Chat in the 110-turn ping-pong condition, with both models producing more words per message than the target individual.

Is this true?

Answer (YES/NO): YES